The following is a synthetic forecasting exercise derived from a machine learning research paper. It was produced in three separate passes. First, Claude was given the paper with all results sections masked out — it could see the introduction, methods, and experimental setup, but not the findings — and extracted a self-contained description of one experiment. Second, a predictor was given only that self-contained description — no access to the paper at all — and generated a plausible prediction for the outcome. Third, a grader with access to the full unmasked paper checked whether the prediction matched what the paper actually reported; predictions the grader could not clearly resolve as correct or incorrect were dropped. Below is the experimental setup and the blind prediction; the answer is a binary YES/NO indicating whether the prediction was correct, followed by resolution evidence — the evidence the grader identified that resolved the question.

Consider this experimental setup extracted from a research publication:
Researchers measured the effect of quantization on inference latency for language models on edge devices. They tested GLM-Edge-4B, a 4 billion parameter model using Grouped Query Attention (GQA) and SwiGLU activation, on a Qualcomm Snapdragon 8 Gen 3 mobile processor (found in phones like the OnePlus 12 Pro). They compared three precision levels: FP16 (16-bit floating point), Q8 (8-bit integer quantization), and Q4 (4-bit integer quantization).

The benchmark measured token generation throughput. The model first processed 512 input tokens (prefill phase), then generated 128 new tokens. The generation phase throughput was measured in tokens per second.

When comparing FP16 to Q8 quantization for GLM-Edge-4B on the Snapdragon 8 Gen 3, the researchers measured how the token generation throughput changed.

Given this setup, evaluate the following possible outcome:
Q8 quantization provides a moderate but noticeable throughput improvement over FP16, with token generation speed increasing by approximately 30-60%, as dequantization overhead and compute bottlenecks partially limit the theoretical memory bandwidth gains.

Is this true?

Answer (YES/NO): NO